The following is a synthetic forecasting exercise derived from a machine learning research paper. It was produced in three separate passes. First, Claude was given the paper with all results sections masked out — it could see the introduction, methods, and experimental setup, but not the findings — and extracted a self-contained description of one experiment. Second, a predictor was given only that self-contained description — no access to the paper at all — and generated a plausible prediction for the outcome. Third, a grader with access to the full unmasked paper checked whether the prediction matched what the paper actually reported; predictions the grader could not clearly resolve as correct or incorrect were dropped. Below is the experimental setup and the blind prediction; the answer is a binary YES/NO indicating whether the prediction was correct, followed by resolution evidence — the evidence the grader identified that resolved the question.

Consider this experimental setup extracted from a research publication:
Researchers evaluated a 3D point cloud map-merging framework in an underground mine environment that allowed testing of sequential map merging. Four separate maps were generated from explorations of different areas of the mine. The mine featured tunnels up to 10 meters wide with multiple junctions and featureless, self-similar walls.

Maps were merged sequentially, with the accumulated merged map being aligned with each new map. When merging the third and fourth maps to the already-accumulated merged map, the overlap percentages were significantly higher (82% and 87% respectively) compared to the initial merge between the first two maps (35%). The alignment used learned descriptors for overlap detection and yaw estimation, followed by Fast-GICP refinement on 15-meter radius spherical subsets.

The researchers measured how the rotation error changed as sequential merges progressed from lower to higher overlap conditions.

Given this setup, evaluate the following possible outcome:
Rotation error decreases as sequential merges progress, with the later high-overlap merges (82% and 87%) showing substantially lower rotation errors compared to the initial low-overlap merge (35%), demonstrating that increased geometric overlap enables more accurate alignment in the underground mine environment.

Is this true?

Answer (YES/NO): YES